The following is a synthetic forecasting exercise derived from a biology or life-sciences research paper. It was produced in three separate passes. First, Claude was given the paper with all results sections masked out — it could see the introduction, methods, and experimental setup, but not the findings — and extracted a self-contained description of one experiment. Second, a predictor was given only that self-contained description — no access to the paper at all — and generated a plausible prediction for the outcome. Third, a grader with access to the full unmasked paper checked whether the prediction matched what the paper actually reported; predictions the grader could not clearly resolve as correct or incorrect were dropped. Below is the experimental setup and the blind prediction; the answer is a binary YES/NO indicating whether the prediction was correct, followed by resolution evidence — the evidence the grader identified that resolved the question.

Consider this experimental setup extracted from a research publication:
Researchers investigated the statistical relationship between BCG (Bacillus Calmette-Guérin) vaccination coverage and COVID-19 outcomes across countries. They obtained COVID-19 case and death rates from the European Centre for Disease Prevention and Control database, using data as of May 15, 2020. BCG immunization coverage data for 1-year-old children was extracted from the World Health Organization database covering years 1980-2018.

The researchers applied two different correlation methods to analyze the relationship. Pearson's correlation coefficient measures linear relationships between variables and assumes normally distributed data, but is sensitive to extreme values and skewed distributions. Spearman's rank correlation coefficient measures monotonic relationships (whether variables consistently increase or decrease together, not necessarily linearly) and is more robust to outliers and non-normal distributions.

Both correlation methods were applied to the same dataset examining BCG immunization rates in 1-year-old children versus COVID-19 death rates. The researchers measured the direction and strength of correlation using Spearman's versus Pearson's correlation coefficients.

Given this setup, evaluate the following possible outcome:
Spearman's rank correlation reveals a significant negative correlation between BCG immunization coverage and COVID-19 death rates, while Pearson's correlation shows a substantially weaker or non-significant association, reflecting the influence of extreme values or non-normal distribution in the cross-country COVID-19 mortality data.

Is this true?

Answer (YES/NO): NO